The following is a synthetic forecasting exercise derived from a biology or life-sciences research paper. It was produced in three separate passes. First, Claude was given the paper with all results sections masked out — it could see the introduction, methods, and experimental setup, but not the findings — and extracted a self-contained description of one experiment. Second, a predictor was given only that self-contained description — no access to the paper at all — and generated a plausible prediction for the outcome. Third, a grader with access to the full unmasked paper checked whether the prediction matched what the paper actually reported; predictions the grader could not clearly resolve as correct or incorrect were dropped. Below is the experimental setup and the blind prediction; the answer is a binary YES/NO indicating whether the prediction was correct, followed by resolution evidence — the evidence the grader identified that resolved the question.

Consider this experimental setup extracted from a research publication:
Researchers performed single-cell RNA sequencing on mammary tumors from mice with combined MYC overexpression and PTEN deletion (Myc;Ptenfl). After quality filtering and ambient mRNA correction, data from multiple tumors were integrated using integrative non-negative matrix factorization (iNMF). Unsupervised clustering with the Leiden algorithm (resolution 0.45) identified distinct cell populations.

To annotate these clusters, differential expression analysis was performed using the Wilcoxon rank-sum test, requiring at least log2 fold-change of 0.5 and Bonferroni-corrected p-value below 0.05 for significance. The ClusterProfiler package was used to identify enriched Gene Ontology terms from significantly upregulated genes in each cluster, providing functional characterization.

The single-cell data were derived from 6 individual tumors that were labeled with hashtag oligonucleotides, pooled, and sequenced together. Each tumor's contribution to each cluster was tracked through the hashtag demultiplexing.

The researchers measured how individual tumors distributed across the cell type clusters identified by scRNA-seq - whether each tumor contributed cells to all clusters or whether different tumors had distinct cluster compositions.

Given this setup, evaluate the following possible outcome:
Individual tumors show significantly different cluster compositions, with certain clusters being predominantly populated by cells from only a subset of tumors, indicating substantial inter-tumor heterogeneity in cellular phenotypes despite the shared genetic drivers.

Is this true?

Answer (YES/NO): YES